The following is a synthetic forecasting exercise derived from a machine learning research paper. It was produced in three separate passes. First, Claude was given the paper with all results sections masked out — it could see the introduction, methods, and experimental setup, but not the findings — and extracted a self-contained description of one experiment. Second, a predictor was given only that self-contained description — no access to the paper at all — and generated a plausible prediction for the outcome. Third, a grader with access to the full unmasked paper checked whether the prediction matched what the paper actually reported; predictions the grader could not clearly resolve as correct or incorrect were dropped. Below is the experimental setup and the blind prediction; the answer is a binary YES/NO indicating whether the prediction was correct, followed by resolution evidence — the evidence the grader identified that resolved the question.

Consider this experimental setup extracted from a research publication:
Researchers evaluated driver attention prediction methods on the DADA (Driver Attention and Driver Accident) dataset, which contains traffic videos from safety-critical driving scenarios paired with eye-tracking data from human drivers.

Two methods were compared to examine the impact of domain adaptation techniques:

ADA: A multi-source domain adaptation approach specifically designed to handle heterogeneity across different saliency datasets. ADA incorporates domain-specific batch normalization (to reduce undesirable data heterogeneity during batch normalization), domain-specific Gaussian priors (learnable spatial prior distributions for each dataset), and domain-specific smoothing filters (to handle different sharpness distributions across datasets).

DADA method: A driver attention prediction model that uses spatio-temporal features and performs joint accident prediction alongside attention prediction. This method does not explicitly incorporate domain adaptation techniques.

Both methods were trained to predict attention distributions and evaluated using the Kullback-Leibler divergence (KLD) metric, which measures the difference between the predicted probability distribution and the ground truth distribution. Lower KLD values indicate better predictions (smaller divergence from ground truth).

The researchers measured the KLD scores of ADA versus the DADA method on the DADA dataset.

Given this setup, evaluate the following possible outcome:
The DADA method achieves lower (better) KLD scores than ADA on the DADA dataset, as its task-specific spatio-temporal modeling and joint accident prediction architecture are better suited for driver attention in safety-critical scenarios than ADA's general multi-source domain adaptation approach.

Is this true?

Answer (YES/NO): NO